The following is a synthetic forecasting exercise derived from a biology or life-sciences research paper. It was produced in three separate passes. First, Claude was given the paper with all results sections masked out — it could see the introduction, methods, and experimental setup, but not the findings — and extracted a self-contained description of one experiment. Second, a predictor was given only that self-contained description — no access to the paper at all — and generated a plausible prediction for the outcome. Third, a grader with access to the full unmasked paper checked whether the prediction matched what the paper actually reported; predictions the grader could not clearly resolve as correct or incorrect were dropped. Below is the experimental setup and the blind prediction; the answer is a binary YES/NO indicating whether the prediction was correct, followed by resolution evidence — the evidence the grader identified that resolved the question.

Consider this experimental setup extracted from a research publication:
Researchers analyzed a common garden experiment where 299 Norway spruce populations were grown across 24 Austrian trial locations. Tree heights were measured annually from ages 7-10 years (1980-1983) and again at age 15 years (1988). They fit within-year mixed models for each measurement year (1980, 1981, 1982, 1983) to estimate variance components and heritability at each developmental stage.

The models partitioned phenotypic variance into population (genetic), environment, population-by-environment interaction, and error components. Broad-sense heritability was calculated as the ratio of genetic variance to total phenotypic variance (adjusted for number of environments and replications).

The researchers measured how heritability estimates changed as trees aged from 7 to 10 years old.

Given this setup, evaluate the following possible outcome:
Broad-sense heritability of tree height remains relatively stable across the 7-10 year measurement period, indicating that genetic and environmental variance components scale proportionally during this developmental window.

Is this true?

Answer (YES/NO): NO